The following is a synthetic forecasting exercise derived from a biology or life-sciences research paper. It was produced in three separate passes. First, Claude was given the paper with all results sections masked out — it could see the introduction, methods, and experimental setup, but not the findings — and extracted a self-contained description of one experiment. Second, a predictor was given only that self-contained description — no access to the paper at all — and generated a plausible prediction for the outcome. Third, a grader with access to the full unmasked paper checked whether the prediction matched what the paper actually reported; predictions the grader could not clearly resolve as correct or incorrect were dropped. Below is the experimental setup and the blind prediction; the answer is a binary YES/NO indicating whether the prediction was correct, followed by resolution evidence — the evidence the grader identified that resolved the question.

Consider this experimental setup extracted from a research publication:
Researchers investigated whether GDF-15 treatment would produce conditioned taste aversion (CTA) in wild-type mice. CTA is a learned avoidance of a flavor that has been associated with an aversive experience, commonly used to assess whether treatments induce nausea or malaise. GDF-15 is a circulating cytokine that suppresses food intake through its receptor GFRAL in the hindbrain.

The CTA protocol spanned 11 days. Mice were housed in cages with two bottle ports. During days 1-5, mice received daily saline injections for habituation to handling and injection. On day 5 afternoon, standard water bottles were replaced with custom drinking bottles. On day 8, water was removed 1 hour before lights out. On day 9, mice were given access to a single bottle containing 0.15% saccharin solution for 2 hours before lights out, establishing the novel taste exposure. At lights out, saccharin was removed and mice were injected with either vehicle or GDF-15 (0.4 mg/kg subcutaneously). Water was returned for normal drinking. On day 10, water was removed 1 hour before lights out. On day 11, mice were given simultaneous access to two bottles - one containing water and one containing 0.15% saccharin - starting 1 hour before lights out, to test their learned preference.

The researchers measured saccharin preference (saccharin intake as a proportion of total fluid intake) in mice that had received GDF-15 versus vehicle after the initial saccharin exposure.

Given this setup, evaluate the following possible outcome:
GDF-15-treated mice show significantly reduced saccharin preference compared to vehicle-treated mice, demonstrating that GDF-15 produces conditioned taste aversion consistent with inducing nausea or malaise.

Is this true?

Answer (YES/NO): YES